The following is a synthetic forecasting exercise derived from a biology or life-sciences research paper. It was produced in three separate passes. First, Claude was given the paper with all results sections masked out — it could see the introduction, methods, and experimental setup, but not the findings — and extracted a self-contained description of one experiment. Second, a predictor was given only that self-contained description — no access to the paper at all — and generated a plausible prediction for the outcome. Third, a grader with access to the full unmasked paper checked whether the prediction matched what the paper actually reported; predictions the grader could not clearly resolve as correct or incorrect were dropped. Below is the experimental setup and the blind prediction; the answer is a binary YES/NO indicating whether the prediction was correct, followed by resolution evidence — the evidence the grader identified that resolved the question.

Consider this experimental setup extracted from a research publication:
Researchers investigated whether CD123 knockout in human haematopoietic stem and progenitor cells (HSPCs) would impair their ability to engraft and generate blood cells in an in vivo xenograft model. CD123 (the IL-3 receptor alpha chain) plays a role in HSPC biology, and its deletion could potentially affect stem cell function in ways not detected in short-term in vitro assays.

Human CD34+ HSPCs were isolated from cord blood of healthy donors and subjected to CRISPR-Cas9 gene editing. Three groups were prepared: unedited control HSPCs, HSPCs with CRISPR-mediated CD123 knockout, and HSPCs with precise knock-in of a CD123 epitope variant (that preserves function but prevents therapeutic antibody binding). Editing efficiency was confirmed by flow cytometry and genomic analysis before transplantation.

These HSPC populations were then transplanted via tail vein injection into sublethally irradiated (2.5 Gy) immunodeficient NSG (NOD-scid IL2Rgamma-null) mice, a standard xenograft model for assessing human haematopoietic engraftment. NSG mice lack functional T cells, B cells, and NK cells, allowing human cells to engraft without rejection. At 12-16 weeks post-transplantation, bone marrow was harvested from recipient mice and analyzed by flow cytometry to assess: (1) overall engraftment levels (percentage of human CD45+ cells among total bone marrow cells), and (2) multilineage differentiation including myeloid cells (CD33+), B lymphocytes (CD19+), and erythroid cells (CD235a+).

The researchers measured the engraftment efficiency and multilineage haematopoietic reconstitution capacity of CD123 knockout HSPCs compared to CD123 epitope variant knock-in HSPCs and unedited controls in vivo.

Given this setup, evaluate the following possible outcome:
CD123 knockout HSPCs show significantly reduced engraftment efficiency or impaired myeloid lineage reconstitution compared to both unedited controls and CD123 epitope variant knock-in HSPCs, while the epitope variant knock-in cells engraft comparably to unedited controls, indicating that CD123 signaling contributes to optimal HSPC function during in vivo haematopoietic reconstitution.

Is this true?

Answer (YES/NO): YES